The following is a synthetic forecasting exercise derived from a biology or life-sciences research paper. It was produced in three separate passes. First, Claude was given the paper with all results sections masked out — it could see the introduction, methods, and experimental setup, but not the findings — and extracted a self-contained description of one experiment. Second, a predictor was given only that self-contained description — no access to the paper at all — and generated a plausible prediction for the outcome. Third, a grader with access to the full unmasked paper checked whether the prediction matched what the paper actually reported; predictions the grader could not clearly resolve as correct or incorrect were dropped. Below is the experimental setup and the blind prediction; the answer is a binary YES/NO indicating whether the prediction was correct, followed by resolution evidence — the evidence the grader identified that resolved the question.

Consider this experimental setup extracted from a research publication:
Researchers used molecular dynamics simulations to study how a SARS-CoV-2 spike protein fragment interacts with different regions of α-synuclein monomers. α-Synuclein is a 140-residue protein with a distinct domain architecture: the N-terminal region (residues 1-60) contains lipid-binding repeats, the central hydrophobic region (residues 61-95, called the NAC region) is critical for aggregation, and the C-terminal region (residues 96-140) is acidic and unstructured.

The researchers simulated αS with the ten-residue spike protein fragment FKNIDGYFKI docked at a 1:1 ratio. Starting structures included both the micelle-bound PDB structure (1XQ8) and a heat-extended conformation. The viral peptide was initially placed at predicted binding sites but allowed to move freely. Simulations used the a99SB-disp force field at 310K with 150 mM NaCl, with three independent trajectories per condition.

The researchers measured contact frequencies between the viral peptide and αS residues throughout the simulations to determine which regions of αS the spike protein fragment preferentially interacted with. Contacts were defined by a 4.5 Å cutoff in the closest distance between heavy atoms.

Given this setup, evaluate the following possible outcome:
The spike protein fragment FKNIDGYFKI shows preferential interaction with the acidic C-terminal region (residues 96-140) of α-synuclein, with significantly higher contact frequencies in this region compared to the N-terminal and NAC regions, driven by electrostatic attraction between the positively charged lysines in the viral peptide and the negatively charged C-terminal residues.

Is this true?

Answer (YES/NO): NO